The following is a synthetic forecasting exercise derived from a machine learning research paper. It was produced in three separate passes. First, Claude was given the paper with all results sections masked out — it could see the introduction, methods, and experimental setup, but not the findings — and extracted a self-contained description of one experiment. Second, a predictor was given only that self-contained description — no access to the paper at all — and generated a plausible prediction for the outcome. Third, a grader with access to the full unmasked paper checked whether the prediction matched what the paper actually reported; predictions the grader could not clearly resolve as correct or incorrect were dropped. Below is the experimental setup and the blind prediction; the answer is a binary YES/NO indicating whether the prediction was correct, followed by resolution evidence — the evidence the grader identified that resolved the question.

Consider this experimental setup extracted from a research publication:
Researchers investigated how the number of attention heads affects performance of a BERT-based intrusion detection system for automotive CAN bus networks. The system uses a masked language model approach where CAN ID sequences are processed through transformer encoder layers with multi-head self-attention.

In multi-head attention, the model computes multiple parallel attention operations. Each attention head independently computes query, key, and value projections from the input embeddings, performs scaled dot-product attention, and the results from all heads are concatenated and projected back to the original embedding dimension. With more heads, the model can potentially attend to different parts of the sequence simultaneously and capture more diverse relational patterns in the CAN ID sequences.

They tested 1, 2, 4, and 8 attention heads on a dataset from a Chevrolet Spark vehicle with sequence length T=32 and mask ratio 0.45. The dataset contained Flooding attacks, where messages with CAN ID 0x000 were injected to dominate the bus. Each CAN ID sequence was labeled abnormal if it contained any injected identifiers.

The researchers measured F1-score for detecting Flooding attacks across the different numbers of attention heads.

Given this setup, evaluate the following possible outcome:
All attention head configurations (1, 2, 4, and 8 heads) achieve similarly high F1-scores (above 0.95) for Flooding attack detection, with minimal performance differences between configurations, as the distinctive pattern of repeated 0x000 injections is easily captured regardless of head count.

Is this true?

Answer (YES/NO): YES